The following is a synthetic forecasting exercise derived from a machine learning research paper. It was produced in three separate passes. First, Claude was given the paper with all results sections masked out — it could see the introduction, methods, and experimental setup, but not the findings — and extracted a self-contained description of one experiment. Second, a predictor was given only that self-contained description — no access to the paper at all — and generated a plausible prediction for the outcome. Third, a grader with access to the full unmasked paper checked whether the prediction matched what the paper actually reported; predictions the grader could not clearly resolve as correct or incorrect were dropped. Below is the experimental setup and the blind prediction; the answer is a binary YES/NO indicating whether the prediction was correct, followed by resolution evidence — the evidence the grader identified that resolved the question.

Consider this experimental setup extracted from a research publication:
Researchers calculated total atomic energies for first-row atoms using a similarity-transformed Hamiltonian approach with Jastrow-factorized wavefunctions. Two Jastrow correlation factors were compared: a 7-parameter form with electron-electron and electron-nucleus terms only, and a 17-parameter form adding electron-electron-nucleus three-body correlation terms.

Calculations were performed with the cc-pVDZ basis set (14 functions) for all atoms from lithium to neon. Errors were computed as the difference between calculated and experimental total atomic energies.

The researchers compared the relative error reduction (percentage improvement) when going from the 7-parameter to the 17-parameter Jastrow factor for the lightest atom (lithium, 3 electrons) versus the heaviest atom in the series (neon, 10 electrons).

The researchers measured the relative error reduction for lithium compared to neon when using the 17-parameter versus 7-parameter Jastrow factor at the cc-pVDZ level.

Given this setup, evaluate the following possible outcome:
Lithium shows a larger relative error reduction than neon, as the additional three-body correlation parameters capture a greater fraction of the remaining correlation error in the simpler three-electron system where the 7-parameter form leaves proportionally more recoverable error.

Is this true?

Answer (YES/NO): YES